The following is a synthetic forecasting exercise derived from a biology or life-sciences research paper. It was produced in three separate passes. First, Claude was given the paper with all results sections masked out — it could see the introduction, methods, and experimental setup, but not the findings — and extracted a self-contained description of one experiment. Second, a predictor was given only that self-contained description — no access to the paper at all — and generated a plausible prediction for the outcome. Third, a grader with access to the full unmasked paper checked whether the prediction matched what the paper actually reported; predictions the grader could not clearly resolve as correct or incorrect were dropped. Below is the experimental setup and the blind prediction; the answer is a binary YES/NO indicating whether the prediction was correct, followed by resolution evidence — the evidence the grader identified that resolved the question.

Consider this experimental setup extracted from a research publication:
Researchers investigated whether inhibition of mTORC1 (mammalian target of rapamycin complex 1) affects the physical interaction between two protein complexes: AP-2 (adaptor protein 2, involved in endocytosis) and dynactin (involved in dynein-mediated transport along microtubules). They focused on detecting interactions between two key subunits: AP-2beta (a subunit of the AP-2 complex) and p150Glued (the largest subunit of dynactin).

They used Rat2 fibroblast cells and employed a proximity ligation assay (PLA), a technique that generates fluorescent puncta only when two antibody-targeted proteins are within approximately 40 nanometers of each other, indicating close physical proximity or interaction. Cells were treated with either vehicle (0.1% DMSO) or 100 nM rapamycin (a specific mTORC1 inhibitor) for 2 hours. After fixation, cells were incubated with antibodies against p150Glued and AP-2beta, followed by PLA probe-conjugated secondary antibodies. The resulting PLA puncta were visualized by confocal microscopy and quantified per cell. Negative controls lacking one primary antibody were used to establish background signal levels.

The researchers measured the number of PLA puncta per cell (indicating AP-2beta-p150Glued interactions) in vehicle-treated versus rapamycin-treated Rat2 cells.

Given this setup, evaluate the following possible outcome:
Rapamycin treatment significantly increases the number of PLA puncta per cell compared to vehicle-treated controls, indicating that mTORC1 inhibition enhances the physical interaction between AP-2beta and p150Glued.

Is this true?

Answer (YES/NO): YES